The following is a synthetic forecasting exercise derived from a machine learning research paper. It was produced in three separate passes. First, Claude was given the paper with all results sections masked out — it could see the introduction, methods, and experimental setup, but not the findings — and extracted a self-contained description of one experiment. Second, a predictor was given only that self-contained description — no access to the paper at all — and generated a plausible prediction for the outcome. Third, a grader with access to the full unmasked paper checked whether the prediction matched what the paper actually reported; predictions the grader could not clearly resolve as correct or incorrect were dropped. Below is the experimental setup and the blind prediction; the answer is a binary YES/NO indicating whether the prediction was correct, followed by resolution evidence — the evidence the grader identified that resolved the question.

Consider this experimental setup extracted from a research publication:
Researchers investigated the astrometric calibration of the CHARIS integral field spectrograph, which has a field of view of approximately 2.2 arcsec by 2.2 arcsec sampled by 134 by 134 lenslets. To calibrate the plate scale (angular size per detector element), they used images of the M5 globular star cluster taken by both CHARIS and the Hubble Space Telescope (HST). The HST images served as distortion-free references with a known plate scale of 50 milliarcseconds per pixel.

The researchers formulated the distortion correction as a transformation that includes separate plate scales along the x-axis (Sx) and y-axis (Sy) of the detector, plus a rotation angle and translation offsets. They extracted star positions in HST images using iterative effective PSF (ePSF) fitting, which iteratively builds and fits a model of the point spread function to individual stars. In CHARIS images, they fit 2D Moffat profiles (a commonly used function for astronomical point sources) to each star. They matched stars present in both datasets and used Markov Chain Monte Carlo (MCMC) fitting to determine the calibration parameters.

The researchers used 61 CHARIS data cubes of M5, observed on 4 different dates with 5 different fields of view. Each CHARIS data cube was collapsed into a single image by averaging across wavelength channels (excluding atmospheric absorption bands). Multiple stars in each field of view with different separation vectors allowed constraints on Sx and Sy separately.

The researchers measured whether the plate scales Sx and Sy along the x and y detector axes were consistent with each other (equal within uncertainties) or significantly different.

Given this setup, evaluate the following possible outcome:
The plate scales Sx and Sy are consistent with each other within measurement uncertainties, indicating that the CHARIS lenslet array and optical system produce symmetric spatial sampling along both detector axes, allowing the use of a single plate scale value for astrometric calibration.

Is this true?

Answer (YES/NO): YES